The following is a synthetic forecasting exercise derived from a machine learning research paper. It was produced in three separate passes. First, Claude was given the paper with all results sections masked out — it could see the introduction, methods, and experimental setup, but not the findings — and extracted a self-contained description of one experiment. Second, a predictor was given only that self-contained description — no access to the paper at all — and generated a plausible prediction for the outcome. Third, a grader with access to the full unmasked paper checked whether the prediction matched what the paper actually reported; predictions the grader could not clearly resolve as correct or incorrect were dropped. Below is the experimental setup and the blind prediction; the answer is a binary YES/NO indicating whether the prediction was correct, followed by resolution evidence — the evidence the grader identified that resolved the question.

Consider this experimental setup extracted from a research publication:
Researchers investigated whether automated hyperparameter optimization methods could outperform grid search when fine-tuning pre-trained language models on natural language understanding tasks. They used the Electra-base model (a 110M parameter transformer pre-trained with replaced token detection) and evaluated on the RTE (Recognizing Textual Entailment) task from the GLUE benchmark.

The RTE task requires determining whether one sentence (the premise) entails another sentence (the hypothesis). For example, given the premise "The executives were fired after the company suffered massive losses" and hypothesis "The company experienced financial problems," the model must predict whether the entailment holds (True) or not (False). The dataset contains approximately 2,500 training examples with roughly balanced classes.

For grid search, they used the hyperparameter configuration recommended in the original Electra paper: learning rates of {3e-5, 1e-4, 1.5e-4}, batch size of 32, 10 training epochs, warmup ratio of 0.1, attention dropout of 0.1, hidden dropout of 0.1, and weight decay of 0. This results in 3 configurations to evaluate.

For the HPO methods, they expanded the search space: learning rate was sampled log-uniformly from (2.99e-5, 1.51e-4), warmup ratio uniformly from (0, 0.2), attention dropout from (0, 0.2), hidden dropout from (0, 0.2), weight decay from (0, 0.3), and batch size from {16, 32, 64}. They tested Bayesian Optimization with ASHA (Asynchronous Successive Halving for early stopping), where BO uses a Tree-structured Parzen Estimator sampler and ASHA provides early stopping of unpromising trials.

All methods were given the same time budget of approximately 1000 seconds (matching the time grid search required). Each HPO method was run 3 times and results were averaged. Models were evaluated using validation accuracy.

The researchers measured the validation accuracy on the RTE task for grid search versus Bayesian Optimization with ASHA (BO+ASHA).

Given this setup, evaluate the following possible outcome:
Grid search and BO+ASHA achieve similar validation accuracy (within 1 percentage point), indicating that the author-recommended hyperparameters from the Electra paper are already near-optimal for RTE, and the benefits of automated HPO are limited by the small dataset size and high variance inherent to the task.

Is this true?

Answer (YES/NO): NO